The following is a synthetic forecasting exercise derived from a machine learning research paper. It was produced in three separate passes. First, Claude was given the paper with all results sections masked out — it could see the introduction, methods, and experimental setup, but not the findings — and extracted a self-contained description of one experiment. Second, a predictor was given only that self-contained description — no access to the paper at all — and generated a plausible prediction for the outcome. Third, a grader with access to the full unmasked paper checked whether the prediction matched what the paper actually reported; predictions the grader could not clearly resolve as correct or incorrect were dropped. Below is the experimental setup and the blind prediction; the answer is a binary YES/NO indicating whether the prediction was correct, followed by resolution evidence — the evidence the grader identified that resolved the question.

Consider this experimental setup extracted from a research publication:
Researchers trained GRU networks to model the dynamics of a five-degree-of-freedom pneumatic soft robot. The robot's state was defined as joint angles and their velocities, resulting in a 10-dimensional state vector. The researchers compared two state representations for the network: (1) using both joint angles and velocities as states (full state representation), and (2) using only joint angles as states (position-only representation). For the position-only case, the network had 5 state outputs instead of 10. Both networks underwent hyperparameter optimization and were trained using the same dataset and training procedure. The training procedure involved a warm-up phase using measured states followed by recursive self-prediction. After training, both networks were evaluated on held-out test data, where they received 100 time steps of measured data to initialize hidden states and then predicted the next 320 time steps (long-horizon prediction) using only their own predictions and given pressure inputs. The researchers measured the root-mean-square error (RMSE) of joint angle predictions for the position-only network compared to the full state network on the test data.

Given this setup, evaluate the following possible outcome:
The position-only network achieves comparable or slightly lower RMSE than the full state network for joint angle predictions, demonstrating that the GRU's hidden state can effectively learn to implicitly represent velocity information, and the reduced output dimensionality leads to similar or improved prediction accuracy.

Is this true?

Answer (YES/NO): NO